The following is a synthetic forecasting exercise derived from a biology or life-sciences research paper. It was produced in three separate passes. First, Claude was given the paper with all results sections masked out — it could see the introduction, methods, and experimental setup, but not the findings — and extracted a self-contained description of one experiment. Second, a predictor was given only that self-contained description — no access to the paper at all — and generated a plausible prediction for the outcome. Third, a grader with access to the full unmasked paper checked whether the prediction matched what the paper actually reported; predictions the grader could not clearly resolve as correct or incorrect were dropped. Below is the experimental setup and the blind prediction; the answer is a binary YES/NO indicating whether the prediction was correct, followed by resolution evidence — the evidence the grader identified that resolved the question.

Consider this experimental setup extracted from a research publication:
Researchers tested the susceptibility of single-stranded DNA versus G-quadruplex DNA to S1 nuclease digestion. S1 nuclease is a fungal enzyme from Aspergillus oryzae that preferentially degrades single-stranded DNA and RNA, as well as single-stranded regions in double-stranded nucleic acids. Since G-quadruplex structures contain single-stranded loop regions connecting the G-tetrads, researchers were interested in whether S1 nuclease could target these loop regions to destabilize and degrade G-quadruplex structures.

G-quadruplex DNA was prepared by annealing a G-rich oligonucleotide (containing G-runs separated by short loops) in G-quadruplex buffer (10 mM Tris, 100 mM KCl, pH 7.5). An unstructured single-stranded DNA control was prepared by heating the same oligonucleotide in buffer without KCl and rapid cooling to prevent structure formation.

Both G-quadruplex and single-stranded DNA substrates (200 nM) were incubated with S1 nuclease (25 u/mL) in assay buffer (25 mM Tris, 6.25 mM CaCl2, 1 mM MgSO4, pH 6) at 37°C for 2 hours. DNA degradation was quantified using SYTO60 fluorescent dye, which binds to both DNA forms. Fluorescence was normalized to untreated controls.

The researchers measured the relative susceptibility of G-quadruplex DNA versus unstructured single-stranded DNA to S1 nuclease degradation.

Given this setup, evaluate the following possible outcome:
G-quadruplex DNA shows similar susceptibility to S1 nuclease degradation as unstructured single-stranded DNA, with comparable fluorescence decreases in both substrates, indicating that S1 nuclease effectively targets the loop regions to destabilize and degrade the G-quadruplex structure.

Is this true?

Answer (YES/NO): NO